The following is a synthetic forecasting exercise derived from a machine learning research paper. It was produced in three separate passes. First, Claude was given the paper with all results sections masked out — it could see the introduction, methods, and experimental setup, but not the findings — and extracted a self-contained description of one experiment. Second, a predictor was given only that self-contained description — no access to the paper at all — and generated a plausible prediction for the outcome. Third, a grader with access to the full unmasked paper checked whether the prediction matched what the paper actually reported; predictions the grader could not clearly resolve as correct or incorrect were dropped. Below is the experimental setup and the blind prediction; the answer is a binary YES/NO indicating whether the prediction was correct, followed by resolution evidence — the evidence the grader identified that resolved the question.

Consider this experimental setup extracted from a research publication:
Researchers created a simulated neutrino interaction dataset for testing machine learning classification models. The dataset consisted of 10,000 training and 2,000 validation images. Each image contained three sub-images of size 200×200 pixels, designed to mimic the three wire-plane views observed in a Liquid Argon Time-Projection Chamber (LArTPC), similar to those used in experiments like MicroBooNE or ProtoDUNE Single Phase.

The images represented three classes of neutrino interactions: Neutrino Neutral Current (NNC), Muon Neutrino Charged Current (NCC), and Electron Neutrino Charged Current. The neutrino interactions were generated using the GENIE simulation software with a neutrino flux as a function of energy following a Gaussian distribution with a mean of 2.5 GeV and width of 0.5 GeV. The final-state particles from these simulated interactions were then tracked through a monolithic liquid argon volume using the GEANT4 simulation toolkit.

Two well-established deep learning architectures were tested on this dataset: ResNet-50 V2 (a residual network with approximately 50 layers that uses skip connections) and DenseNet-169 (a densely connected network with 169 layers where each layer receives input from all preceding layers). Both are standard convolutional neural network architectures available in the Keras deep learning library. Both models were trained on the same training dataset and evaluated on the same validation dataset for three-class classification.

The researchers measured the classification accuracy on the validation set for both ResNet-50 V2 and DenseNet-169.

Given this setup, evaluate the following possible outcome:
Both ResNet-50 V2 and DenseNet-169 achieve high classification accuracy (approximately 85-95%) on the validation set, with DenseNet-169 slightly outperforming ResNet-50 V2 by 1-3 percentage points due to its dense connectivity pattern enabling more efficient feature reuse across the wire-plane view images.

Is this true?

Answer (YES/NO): NO